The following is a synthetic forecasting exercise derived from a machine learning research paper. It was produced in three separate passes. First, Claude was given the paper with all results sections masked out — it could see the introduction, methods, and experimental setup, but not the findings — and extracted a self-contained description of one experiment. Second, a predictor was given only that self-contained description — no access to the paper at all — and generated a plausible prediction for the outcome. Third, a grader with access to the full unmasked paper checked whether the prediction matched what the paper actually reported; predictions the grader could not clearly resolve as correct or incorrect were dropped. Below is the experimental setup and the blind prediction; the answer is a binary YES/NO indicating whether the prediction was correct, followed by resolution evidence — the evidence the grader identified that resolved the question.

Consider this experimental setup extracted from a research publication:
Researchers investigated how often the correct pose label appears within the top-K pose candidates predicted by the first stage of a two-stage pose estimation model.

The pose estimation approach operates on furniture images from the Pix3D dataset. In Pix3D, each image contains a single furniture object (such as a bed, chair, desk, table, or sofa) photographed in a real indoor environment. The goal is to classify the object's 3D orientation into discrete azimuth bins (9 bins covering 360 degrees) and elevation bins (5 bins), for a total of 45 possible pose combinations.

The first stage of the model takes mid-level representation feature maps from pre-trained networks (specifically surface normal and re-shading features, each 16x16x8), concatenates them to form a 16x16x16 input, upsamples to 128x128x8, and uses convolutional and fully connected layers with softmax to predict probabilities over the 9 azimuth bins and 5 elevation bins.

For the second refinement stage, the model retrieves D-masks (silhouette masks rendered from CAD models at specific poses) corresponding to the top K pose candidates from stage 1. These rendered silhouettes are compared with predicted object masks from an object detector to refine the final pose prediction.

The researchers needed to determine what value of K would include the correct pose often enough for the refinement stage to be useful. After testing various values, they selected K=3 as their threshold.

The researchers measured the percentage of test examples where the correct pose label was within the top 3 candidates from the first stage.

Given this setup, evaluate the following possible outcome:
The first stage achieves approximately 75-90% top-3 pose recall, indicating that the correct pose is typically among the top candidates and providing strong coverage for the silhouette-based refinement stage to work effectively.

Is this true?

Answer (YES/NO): YES